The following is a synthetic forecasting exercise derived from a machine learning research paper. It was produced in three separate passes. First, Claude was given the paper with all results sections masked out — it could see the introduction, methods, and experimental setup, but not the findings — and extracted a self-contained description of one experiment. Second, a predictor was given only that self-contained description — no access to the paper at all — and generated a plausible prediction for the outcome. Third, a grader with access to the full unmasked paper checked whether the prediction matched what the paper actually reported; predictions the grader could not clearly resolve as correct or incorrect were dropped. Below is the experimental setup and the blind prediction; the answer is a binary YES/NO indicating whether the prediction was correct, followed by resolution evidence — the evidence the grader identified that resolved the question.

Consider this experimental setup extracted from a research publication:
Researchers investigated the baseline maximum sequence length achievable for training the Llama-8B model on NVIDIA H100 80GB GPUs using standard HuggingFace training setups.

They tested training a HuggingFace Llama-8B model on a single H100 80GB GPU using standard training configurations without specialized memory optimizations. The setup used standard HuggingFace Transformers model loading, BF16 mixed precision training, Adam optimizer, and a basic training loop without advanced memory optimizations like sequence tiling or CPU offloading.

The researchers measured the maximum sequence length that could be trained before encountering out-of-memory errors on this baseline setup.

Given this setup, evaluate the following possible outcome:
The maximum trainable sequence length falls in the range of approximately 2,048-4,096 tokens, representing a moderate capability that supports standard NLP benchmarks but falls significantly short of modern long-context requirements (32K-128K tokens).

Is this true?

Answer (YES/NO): NO